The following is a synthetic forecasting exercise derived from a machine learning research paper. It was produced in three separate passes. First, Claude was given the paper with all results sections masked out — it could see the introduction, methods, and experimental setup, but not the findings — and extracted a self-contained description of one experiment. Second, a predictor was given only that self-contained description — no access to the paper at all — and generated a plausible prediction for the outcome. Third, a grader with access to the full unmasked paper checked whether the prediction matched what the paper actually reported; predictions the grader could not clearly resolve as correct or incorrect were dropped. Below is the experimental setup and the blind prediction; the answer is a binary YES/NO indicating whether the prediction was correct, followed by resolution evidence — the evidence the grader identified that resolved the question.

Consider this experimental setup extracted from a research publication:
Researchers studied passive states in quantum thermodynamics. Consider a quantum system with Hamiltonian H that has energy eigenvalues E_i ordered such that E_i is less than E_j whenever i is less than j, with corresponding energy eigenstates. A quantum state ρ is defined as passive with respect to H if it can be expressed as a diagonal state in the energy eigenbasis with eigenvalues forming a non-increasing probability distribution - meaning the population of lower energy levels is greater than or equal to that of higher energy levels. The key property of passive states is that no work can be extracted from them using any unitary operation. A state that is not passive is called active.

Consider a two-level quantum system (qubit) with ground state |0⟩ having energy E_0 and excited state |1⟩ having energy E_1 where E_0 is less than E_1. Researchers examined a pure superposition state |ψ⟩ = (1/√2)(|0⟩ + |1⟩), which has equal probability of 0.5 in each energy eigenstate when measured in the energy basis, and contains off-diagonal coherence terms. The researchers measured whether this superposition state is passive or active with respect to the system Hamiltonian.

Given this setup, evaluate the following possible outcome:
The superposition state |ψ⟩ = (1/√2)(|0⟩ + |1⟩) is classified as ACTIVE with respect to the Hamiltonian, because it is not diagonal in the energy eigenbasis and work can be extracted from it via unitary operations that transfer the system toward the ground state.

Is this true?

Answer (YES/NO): YES